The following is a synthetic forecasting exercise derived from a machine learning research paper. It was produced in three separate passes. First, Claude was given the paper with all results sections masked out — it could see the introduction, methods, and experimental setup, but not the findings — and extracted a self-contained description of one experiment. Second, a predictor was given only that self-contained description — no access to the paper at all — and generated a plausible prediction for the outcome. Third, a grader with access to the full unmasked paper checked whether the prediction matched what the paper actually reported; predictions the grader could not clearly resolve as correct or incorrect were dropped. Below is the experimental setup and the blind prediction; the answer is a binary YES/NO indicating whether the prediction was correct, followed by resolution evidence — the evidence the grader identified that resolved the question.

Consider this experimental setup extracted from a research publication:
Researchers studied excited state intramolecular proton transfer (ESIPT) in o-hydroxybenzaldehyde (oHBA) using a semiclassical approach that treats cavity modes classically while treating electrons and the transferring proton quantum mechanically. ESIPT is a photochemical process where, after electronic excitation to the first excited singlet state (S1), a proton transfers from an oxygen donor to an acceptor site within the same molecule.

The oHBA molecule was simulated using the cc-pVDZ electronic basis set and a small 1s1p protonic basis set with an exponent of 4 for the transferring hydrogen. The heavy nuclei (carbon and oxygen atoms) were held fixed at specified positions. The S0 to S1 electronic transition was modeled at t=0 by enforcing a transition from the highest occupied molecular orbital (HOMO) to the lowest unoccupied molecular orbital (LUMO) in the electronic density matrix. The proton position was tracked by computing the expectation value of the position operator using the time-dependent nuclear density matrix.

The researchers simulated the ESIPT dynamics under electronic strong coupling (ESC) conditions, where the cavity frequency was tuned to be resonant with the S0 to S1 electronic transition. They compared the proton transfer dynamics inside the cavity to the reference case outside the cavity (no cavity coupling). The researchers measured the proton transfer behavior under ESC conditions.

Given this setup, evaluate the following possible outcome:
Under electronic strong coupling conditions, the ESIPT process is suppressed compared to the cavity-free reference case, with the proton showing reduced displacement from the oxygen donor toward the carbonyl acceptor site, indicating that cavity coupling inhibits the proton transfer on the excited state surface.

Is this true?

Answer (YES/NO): YES